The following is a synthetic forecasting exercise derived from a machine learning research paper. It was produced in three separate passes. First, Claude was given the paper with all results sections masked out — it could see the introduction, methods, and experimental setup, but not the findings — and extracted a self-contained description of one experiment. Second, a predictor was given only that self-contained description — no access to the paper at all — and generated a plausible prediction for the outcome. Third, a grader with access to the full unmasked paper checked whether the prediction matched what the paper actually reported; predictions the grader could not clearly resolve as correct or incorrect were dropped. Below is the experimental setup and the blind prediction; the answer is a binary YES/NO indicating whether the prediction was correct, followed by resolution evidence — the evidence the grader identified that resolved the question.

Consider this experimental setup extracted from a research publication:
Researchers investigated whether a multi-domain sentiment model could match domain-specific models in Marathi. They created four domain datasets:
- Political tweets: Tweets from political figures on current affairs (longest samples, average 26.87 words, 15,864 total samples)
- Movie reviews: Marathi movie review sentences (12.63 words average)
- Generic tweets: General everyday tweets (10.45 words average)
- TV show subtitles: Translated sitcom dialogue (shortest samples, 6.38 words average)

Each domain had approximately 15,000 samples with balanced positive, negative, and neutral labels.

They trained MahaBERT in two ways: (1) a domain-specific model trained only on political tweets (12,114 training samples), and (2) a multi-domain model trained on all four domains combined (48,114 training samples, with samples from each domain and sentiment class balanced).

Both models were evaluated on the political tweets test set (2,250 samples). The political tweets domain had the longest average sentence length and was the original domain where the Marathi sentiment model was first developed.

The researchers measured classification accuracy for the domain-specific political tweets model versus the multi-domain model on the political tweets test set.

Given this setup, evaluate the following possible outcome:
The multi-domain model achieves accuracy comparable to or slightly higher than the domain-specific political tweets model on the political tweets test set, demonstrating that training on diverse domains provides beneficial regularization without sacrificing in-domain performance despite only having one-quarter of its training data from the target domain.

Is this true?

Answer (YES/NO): NO